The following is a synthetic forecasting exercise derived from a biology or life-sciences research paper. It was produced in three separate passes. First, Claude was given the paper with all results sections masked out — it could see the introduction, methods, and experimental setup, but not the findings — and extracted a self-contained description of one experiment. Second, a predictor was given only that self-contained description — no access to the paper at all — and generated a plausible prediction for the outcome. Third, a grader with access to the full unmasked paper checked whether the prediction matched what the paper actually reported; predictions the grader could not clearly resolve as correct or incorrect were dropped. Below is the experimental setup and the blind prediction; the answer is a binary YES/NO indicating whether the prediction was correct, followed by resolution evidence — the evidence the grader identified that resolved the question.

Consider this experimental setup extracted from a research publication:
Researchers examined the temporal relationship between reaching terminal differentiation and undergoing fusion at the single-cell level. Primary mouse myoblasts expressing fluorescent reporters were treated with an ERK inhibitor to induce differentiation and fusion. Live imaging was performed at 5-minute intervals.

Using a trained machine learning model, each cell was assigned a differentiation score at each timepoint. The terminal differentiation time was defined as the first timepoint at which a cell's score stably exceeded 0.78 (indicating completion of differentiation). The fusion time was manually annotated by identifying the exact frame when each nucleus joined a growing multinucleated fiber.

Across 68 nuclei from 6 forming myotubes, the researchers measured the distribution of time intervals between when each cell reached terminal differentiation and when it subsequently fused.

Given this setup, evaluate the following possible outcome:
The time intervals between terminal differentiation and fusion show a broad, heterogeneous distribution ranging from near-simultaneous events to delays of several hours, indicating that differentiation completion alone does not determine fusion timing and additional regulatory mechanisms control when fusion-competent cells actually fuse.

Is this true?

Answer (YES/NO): NO